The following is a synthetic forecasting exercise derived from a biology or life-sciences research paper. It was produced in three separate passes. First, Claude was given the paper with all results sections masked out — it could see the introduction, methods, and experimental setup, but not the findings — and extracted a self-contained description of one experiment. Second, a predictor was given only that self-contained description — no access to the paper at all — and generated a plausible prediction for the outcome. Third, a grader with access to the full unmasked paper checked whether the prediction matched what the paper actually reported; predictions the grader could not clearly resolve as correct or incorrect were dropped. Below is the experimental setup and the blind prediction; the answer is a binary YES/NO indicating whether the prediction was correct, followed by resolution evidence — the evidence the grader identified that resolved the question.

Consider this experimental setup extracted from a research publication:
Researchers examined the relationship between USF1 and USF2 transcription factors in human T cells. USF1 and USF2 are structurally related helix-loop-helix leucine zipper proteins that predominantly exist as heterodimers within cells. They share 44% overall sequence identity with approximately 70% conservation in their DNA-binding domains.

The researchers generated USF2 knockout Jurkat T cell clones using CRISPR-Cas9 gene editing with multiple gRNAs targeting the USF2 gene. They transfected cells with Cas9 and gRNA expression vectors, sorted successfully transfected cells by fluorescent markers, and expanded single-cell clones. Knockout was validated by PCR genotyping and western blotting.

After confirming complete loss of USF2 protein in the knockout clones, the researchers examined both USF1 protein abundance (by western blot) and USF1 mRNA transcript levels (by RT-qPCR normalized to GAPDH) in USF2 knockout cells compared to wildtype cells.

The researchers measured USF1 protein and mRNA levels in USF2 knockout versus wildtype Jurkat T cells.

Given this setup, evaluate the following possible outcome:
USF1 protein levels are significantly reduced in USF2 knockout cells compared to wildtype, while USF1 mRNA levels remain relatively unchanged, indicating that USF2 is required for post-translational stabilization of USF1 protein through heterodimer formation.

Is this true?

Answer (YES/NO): YES